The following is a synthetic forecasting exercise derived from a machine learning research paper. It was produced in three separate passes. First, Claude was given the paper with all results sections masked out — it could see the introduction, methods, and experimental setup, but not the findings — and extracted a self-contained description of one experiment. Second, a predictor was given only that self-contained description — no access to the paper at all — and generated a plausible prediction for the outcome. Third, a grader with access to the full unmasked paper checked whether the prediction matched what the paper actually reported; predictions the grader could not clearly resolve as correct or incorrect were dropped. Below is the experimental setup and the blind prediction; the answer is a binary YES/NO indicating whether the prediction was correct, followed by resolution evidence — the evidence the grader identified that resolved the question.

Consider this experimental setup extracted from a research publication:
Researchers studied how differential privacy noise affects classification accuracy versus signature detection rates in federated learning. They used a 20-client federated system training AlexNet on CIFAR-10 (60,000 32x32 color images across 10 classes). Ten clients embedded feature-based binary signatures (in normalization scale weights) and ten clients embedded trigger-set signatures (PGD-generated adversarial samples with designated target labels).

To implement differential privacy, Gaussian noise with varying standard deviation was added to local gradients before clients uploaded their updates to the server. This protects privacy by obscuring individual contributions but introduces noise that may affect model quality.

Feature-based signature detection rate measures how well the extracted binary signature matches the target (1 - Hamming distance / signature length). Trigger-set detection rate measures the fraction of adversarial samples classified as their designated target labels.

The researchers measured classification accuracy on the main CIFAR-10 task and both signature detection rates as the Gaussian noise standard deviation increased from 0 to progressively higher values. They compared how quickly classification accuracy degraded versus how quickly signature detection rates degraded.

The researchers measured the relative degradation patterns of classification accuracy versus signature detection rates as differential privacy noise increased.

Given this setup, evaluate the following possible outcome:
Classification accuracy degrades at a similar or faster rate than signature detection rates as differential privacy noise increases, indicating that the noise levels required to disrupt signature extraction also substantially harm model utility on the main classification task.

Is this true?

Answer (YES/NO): YES